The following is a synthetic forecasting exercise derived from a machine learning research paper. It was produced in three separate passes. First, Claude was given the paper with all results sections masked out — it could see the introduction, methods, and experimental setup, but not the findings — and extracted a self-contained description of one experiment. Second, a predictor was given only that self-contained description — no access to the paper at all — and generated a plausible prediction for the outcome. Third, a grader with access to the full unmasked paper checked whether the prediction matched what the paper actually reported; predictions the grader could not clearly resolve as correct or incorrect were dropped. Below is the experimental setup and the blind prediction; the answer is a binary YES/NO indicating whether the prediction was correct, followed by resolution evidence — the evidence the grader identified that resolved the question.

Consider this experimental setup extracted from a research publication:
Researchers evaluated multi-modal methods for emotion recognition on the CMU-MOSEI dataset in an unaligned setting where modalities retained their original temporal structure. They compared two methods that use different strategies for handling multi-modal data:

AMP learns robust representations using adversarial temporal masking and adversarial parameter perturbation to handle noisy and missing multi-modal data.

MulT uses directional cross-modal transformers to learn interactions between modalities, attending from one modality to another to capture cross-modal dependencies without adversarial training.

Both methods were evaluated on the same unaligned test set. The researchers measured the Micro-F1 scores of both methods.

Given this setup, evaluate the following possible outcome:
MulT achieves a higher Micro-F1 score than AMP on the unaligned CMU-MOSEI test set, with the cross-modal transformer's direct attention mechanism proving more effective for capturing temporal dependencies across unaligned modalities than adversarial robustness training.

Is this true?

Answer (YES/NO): NO